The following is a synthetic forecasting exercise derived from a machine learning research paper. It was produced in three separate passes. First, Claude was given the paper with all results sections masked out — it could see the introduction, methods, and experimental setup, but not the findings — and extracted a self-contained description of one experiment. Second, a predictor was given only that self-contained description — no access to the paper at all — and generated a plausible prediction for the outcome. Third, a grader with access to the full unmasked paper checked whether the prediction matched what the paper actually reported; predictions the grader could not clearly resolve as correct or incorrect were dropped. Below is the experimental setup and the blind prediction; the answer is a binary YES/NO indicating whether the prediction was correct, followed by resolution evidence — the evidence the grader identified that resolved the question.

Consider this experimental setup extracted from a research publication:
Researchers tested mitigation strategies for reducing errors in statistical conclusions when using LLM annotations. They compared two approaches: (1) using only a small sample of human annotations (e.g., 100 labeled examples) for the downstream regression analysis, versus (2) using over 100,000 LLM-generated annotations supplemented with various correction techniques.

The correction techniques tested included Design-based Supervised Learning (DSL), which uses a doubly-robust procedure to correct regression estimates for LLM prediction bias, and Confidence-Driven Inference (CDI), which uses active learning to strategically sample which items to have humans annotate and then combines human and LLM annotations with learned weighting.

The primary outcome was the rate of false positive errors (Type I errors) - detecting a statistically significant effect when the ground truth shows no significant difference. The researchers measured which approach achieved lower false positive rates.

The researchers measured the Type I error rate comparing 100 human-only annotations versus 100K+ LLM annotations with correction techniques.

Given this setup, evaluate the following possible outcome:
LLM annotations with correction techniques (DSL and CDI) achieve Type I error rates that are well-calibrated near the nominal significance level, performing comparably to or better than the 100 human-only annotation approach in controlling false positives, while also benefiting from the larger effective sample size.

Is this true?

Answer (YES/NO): NO